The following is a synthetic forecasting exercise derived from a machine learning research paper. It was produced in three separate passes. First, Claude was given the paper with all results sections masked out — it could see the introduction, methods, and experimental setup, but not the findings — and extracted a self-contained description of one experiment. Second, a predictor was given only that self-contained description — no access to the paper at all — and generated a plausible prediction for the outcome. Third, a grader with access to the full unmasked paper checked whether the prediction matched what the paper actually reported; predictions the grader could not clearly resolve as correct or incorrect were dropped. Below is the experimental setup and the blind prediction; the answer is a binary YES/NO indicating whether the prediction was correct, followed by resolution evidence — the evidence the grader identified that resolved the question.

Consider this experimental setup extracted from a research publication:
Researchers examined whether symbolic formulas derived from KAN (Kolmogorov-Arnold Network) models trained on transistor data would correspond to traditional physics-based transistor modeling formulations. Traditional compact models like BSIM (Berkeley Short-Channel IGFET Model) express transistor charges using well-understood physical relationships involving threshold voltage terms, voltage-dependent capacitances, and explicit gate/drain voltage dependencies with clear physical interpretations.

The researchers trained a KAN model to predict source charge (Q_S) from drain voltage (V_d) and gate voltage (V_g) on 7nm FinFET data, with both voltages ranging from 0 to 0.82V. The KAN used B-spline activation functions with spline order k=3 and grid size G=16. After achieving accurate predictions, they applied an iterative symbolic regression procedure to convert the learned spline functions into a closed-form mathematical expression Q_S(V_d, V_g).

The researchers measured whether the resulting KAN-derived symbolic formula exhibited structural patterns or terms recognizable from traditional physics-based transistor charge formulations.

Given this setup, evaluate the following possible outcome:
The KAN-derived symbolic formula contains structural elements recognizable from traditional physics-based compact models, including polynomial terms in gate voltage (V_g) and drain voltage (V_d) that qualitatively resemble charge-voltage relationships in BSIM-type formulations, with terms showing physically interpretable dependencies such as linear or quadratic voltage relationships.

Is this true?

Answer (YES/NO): NO